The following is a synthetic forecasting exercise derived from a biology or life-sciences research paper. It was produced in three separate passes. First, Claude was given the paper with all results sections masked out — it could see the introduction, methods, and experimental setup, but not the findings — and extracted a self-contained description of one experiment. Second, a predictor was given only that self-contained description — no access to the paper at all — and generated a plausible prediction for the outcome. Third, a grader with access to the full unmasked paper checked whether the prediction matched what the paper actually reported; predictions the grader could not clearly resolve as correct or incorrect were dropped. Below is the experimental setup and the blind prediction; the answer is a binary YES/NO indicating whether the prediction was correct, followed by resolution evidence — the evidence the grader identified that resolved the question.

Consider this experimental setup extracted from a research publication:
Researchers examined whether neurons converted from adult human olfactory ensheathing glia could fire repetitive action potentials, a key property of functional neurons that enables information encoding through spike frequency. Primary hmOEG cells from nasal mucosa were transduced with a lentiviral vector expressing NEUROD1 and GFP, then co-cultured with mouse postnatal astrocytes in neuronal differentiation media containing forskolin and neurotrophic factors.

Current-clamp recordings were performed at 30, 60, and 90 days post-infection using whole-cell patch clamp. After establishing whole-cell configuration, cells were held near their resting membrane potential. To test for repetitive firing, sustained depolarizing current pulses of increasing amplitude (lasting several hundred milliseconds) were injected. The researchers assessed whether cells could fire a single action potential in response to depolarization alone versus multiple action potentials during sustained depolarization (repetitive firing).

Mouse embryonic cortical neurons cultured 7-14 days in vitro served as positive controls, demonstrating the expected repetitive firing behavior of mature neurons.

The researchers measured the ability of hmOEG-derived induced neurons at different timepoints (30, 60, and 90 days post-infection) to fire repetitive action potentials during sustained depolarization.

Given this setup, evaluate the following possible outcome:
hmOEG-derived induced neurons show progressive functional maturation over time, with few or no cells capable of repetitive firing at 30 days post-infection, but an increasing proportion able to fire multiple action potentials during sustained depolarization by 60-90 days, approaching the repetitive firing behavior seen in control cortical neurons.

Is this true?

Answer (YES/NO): YES